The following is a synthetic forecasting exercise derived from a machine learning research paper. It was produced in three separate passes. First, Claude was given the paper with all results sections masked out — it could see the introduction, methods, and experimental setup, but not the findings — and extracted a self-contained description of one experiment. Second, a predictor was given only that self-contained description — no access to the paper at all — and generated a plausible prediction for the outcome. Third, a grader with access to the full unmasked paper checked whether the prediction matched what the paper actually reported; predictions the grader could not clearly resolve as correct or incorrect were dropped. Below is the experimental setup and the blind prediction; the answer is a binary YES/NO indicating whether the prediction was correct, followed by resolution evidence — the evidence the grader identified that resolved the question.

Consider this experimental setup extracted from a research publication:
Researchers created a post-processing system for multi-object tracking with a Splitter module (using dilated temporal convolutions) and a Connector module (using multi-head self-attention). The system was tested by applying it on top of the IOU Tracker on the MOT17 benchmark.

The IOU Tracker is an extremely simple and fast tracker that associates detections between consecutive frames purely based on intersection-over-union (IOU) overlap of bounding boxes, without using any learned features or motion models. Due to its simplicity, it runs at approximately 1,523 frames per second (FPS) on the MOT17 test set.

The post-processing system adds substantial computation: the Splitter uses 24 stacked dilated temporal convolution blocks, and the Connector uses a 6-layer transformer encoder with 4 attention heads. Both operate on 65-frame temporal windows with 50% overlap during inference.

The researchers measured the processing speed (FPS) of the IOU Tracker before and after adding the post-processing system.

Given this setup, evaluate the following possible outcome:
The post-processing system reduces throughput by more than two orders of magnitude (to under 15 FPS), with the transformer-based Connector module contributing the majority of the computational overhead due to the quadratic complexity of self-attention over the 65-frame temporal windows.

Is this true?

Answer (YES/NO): YES